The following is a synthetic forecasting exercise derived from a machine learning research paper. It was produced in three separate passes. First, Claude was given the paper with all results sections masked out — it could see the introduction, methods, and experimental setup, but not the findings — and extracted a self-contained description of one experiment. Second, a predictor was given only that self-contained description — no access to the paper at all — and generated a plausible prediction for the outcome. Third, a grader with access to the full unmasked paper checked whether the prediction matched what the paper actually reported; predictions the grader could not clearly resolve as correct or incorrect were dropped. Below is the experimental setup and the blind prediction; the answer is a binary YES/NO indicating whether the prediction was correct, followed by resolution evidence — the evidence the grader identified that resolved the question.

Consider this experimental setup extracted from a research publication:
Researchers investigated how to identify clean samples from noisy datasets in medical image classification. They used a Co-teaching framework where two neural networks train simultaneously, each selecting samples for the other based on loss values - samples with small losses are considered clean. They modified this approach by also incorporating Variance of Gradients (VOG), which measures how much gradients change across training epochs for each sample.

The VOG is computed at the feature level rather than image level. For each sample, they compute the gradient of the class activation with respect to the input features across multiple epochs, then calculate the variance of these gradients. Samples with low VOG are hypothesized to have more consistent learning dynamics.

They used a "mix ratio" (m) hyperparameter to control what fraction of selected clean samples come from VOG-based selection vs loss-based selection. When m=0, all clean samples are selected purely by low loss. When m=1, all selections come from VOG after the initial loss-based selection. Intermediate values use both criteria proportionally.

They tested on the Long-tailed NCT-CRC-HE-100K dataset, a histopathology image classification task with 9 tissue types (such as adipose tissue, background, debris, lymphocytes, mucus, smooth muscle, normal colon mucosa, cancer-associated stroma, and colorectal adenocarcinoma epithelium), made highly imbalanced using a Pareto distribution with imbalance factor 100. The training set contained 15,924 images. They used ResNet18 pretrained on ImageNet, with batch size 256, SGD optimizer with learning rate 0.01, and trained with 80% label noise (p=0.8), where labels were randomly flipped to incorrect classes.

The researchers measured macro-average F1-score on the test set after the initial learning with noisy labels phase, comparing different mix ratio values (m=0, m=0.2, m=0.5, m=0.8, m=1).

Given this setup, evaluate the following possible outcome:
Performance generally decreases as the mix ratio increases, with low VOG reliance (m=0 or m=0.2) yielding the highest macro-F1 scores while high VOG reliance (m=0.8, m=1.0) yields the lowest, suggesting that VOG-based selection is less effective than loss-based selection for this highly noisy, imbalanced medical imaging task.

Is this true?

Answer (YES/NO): NO